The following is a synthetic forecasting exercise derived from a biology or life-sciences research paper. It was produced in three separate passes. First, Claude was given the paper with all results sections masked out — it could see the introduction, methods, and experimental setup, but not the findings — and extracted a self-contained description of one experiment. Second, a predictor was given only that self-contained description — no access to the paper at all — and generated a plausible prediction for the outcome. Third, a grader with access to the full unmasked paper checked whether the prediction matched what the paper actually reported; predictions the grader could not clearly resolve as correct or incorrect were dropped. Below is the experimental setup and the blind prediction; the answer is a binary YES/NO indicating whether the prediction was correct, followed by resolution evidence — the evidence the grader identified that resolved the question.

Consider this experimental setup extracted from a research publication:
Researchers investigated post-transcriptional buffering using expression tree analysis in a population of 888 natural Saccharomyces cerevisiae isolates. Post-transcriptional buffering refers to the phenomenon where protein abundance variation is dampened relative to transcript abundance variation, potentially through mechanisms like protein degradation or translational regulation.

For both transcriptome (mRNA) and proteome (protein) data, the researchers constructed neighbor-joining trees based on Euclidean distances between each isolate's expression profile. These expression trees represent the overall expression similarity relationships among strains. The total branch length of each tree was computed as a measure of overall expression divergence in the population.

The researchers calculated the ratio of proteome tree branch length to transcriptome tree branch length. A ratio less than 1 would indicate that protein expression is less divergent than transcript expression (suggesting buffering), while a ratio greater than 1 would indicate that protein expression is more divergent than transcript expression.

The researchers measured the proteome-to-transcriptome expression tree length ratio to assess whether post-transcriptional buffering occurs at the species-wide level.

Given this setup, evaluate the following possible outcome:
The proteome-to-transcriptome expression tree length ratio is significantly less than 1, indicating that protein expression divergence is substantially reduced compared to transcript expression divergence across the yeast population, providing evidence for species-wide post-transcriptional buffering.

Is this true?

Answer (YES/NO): YES